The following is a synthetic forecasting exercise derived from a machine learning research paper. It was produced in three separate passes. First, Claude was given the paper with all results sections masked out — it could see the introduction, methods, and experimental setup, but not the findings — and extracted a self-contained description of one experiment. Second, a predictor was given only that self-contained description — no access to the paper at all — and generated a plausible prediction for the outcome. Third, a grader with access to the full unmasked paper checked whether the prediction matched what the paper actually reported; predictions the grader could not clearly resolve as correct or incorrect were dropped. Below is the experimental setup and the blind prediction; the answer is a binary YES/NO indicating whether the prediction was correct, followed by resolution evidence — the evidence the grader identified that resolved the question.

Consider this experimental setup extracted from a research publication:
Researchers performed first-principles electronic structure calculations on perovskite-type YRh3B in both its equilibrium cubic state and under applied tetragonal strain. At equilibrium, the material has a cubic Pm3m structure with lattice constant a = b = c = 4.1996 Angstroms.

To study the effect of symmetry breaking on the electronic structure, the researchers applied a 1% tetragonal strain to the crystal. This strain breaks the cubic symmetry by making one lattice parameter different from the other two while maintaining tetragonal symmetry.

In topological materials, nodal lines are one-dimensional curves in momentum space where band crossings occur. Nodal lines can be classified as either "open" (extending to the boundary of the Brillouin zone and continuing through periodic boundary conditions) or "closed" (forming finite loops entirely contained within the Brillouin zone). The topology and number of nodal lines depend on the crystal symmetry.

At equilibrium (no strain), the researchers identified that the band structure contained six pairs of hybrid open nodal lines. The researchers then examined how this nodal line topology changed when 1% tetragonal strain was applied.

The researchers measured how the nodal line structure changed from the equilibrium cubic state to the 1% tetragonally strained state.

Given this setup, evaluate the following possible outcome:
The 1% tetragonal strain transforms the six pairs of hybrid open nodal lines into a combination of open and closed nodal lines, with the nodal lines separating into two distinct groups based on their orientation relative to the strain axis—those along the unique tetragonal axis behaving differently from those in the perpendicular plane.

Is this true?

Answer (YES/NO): NO